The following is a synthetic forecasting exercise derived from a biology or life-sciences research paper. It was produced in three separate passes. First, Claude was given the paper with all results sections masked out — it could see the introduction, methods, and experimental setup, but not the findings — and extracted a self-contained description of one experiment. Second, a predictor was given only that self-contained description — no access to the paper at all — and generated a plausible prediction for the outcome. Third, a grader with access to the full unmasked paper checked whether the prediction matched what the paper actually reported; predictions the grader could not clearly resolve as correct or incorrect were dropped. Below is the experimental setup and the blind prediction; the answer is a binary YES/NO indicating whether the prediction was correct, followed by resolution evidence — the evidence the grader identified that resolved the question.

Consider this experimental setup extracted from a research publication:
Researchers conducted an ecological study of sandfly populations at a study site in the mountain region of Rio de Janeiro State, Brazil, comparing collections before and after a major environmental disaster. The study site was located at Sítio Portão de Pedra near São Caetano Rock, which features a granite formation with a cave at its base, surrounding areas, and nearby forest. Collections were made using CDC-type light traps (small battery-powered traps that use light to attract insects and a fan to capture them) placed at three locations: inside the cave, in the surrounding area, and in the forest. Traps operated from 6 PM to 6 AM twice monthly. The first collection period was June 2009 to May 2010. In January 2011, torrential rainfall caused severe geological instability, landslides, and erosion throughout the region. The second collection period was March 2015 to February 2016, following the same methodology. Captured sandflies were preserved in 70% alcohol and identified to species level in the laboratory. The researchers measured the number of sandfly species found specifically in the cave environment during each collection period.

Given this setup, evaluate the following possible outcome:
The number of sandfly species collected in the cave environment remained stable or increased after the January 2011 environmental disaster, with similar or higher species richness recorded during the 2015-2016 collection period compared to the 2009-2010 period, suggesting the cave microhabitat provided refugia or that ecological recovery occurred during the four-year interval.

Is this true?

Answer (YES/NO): NO